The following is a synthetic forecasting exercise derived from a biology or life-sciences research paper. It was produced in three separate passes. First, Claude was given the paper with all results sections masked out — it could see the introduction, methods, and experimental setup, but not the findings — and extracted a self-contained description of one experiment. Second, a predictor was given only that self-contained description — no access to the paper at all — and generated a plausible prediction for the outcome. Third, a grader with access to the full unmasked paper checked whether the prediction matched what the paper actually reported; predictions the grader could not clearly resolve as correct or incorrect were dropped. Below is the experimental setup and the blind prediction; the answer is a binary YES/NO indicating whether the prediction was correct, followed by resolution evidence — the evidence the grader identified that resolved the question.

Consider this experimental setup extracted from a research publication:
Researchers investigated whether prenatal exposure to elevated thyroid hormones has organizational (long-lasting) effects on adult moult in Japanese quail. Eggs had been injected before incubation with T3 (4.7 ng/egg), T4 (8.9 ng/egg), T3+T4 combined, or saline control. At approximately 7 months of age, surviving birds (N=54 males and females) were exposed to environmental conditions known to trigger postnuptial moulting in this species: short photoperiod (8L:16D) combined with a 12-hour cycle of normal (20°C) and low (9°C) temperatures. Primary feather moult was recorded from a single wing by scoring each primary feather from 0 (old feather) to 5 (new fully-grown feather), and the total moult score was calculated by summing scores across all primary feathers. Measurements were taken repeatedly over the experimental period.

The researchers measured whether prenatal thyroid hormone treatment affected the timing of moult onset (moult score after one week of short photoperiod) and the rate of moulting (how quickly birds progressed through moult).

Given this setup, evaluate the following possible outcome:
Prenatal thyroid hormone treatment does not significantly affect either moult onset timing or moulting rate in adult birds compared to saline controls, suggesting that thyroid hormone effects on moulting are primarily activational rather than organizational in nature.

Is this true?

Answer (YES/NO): YES